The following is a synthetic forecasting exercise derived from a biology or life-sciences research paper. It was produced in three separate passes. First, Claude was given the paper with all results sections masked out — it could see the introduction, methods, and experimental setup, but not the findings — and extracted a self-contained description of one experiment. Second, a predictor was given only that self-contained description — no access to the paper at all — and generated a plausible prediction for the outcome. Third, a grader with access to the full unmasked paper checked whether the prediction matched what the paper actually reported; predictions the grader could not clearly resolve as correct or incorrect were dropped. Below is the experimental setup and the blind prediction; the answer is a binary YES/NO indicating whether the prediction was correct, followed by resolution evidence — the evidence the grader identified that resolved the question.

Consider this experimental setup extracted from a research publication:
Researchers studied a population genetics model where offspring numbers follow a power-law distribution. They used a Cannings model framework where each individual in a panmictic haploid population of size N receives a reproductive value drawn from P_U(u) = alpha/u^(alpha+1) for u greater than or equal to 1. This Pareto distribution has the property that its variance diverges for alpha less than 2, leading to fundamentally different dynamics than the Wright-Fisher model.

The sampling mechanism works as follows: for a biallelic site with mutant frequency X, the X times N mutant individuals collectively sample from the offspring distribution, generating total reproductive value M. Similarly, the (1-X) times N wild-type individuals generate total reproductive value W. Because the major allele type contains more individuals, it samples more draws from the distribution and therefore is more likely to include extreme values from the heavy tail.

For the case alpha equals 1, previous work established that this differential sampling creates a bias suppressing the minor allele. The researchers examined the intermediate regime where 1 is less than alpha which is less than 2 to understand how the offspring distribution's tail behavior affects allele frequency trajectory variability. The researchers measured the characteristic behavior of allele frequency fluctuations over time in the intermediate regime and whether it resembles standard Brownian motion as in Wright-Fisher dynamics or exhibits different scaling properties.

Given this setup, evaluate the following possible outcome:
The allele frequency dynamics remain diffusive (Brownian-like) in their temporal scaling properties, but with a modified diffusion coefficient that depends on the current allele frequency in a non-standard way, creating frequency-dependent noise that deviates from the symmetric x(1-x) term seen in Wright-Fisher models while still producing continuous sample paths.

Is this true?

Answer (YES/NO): NO